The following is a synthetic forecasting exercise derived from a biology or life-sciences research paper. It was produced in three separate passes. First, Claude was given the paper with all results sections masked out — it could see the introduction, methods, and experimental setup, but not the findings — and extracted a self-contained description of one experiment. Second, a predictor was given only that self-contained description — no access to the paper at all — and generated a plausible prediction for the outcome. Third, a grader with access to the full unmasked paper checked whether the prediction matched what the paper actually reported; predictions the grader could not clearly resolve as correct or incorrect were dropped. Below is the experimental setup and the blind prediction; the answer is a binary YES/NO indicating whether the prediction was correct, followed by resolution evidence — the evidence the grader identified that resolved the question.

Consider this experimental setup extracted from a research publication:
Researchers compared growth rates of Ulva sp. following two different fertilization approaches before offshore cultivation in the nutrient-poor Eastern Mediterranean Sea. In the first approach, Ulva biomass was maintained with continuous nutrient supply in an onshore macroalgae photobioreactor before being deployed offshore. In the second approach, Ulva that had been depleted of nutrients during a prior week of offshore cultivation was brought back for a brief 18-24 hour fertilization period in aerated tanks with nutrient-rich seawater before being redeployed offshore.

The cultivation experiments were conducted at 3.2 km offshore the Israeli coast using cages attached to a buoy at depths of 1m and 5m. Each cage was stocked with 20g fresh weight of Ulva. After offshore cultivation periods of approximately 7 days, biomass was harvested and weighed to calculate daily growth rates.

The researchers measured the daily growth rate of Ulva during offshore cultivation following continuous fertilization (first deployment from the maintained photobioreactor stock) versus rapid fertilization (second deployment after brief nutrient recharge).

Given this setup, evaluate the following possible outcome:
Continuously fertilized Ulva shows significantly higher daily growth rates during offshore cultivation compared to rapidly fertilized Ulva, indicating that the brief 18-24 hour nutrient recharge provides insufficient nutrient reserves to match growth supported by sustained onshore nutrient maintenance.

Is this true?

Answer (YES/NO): YES